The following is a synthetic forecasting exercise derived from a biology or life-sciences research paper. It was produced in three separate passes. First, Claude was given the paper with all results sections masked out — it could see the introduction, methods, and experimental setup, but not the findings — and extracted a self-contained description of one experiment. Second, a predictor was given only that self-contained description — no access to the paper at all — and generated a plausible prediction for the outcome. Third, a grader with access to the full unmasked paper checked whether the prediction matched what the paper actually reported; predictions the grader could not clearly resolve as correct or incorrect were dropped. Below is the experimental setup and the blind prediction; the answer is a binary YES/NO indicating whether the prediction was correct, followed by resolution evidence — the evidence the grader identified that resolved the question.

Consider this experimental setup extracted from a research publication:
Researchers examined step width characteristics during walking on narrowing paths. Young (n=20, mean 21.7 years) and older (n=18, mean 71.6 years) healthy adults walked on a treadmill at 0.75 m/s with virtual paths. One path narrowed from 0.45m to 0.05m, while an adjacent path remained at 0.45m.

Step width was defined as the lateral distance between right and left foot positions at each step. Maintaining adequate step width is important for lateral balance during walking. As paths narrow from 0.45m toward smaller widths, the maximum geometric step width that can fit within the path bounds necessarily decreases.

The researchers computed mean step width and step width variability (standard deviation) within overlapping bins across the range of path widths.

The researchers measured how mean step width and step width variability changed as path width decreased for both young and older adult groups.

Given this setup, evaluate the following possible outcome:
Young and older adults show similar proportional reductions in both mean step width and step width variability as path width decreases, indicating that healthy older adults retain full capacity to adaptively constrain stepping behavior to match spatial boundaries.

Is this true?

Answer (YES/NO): NO